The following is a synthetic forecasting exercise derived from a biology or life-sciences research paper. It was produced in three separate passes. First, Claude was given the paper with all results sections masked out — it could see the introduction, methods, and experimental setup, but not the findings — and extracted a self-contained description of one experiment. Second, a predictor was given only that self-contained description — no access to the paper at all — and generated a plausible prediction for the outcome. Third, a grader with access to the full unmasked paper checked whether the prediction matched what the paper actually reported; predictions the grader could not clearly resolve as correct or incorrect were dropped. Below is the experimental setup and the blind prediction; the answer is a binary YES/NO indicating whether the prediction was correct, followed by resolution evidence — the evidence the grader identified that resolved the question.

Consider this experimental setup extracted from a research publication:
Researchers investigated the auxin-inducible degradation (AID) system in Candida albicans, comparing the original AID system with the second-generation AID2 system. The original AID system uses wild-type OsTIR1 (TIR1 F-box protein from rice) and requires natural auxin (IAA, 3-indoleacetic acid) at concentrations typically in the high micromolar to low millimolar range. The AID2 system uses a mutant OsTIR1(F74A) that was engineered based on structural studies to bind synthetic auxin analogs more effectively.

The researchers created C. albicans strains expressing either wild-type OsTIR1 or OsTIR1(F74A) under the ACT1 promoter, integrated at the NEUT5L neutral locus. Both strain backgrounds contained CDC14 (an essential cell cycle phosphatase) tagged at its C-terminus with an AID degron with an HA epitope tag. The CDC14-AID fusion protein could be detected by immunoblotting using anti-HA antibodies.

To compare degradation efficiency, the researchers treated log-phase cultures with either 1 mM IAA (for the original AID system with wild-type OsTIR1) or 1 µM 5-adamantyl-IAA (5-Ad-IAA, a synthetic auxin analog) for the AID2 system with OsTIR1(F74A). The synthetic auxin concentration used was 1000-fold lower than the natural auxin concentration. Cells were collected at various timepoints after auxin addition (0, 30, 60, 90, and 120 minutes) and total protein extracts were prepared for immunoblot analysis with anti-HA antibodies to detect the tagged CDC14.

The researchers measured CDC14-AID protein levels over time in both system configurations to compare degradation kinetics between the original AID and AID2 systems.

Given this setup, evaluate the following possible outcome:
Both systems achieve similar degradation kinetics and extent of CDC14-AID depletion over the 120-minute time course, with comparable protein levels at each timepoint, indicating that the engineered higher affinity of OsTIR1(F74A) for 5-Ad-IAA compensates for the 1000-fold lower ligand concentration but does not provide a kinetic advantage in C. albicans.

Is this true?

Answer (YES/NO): YES